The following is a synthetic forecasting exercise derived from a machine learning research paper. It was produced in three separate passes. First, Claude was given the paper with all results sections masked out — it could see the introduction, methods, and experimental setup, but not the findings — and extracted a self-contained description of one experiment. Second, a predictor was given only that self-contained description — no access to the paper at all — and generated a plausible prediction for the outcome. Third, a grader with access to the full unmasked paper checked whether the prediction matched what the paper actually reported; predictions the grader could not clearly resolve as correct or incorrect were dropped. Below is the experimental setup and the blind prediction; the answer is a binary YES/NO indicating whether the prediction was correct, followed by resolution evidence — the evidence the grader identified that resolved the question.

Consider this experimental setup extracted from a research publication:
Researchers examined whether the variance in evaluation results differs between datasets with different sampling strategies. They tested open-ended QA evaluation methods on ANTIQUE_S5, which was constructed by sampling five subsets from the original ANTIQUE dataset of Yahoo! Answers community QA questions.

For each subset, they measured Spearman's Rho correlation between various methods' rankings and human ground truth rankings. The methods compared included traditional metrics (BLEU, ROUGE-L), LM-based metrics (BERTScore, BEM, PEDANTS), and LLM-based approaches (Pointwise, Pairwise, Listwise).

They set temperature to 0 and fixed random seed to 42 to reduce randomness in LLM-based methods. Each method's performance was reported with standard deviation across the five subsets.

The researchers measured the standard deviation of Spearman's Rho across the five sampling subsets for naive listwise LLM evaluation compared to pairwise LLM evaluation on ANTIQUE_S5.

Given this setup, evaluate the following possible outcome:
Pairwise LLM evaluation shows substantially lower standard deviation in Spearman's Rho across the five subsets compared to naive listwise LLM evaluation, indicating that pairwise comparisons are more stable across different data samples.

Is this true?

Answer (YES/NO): YES